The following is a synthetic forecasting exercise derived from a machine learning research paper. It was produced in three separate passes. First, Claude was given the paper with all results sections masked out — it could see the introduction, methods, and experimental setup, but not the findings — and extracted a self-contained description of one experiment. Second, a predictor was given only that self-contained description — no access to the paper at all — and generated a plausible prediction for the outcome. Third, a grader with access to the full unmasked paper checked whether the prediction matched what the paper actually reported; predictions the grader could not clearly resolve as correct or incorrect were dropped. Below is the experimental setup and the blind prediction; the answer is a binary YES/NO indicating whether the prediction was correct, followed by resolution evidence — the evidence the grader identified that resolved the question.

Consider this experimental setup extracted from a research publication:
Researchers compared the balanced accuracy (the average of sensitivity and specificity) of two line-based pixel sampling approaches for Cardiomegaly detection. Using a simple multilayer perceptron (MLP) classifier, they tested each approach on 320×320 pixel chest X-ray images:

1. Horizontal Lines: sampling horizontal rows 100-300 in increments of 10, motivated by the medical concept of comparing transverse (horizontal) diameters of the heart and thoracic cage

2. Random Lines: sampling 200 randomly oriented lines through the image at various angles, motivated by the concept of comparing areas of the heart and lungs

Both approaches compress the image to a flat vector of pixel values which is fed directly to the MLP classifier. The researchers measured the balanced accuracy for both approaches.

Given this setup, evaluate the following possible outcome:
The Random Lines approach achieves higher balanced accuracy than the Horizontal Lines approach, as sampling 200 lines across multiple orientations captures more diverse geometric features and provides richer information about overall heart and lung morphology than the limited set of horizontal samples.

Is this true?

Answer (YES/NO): YES